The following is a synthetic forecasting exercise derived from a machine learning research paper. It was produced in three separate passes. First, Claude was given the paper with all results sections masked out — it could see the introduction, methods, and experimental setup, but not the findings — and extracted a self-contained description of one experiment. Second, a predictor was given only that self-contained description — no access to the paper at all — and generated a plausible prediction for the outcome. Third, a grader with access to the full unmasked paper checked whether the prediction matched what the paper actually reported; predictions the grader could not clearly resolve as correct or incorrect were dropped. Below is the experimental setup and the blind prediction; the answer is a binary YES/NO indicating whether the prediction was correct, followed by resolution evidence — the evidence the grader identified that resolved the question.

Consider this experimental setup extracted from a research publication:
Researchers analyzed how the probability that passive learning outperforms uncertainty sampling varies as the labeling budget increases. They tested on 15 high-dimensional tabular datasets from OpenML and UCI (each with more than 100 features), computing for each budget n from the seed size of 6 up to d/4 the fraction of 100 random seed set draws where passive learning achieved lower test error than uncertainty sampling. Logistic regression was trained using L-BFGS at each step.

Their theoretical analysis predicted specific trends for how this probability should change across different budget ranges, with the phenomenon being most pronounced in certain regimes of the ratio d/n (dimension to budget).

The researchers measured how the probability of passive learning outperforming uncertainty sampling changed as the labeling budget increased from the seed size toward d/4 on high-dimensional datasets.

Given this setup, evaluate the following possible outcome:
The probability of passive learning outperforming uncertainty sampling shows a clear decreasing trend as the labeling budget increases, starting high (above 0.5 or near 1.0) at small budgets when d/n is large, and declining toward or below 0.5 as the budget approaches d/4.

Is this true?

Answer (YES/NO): NO